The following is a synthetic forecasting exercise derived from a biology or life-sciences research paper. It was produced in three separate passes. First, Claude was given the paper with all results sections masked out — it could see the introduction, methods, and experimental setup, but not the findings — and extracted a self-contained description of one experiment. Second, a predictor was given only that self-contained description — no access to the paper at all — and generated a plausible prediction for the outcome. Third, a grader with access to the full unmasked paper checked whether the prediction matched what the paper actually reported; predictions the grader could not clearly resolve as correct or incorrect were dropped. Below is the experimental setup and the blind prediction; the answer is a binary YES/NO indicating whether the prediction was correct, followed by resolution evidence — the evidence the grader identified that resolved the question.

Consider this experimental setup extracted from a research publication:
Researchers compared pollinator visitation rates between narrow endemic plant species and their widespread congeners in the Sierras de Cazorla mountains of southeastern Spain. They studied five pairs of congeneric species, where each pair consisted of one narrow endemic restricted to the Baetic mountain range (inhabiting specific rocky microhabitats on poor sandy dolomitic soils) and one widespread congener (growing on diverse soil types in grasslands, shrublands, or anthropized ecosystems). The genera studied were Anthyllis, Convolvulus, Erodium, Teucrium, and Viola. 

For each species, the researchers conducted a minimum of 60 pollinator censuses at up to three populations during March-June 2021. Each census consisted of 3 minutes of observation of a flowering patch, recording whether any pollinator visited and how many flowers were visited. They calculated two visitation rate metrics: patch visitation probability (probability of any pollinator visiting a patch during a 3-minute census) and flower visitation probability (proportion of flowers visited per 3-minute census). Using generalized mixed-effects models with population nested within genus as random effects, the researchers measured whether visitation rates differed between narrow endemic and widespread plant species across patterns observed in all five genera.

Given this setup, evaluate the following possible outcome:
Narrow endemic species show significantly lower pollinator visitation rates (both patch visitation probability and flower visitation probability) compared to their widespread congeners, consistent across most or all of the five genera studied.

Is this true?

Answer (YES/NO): NO